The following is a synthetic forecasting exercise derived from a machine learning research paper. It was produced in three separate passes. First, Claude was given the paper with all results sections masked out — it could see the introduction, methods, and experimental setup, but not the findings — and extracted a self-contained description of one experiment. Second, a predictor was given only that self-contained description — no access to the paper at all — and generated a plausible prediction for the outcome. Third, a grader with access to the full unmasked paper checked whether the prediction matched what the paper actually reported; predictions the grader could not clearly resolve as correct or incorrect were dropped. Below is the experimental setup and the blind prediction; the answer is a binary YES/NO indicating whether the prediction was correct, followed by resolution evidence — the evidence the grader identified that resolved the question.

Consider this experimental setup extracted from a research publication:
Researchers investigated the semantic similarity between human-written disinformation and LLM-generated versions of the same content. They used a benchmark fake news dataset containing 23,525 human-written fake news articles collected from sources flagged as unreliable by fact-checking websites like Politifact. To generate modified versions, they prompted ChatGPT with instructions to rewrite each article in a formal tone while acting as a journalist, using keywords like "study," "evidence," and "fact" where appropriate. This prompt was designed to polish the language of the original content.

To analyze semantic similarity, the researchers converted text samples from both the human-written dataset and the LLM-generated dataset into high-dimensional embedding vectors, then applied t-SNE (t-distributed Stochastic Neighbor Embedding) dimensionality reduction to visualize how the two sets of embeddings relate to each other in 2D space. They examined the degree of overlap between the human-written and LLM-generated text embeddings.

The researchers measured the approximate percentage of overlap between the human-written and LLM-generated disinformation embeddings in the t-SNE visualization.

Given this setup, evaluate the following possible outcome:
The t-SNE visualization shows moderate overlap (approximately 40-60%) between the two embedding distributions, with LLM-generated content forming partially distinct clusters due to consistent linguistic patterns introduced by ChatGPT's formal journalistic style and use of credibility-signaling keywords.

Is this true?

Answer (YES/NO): NO